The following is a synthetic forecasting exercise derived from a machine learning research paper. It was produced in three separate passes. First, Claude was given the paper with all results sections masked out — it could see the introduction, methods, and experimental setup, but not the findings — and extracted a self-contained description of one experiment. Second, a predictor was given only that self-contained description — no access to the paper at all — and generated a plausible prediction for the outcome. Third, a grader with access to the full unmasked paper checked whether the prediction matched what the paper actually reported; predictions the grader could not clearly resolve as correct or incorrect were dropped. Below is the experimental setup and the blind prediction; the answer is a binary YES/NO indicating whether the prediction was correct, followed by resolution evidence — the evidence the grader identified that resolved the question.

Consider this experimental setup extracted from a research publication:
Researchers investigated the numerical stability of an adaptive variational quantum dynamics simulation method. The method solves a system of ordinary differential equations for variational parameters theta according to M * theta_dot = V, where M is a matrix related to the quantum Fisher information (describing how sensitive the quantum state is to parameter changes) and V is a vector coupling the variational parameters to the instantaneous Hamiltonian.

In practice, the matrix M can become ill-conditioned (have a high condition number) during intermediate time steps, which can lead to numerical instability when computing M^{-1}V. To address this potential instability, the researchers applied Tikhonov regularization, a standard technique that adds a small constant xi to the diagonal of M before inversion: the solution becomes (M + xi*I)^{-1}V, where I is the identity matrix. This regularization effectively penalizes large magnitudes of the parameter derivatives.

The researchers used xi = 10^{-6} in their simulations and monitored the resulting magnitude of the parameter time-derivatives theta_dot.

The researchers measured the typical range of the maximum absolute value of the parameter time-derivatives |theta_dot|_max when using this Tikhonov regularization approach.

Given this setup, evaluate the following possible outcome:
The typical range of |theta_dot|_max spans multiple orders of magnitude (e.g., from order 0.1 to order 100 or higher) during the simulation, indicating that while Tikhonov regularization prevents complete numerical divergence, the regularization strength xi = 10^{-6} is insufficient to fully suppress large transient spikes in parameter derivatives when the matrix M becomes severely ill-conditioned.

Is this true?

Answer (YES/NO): NO